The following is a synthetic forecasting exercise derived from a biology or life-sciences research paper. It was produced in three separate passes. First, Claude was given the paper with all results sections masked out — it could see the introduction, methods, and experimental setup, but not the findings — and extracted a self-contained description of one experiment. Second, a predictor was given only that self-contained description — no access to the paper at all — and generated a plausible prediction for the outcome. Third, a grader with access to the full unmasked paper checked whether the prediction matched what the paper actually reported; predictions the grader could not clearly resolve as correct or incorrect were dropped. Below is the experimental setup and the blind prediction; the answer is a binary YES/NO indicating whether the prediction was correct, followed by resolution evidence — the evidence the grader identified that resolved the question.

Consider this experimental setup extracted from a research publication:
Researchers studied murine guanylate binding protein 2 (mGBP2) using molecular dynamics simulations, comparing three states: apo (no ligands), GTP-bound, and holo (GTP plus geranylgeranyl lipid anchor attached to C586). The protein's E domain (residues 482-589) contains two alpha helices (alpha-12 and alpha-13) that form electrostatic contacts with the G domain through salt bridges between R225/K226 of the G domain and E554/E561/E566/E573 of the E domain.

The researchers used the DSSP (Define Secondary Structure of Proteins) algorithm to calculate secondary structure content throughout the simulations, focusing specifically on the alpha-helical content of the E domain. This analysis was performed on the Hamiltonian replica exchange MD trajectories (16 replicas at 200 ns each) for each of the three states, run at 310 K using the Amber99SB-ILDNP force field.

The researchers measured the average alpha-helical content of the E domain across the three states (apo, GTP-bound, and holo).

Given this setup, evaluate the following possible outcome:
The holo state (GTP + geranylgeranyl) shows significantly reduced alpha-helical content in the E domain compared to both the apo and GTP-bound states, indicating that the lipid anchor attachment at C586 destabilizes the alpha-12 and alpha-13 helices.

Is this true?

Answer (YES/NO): NO